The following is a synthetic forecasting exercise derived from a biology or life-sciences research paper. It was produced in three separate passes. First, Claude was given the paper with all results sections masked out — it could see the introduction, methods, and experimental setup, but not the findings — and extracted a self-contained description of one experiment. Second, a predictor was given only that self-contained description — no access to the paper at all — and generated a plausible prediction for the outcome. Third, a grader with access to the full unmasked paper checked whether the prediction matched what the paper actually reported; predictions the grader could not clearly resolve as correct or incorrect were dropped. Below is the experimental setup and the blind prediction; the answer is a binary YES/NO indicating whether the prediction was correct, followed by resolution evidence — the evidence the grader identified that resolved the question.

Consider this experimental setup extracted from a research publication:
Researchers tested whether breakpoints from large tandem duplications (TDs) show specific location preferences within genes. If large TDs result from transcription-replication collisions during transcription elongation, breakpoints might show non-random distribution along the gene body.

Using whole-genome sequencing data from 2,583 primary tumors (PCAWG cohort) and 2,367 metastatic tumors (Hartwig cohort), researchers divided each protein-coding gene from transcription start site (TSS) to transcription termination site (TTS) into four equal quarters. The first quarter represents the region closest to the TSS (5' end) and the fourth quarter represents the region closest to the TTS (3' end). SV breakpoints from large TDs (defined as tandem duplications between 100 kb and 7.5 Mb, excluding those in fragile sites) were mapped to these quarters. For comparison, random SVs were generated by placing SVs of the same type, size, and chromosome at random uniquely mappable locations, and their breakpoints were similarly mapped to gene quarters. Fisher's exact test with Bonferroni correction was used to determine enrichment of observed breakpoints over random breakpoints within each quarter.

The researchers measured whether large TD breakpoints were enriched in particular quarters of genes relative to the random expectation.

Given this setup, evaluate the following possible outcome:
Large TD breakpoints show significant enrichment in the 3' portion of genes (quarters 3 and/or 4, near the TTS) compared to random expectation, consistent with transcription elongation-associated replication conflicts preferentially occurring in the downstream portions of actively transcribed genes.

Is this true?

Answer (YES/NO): YES